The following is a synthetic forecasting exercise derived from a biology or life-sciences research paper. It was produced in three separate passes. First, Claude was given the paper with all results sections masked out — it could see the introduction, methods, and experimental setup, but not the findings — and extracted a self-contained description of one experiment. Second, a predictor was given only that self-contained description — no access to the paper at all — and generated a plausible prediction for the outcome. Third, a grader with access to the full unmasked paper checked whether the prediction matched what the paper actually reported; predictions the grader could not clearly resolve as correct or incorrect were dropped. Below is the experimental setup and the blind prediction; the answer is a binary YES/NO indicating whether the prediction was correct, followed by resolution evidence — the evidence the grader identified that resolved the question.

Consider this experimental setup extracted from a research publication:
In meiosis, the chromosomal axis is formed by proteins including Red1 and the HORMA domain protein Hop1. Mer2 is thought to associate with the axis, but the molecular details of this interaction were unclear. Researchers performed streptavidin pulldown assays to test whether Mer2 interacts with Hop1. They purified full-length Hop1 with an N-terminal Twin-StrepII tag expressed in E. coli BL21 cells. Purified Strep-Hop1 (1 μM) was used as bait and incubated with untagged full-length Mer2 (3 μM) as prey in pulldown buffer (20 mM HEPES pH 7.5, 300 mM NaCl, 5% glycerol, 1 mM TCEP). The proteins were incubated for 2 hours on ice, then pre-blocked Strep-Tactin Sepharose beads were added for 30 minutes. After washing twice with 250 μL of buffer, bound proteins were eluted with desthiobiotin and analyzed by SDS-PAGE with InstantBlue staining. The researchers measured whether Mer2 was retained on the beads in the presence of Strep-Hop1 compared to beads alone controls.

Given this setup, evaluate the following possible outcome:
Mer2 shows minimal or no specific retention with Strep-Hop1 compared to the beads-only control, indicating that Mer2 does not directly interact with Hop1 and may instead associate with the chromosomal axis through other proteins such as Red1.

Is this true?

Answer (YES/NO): NO